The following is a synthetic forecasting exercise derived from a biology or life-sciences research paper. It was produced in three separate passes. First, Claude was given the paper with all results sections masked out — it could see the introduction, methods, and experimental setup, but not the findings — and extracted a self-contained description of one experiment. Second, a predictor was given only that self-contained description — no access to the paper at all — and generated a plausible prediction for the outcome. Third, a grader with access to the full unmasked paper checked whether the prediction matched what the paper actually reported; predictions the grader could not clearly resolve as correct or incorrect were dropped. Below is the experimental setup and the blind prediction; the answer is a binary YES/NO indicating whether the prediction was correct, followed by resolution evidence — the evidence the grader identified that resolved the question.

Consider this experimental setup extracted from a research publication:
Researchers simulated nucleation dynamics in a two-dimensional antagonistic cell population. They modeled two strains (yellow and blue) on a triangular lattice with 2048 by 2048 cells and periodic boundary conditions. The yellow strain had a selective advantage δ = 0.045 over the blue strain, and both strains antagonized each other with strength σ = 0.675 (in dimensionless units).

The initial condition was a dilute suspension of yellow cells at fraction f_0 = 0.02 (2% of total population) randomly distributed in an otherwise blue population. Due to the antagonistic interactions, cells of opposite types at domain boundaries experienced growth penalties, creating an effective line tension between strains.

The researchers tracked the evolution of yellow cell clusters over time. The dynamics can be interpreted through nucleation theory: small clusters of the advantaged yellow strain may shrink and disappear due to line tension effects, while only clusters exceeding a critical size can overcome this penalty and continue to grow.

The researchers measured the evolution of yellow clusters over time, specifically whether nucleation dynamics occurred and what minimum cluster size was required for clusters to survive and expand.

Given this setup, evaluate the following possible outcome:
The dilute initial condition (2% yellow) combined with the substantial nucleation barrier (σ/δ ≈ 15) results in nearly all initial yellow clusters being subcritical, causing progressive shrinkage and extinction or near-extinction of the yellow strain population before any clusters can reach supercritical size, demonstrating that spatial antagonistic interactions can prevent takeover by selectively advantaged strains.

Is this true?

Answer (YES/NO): NO